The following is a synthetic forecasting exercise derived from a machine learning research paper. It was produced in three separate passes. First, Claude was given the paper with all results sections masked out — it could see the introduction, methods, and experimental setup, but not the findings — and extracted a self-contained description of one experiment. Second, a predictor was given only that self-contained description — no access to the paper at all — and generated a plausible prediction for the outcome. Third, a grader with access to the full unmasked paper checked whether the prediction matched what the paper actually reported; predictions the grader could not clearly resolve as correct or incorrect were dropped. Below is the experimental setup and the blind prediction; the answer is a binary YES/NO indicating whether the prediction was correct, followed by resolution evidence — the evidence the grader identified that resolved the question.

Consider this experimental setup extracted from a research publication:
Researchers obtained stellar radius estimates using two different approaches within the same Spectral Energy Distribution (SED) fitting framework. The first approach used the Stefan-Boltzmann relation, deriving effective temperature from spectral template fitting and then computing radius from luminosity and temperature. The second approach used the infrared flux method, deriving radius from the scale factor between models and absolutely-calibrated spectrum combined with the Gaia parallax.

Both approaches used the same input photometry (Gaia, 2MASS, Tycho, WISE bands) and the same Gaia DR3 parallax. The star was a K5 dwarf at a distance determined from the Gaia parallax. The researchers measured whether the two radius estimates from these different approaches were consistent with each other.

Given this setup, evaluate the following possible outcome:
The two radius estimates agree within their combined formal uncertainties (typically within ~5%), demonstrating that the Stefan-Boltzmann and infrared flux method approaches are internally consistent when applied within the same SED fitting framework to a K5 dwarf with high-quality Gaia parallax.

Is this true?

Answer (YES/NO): YES